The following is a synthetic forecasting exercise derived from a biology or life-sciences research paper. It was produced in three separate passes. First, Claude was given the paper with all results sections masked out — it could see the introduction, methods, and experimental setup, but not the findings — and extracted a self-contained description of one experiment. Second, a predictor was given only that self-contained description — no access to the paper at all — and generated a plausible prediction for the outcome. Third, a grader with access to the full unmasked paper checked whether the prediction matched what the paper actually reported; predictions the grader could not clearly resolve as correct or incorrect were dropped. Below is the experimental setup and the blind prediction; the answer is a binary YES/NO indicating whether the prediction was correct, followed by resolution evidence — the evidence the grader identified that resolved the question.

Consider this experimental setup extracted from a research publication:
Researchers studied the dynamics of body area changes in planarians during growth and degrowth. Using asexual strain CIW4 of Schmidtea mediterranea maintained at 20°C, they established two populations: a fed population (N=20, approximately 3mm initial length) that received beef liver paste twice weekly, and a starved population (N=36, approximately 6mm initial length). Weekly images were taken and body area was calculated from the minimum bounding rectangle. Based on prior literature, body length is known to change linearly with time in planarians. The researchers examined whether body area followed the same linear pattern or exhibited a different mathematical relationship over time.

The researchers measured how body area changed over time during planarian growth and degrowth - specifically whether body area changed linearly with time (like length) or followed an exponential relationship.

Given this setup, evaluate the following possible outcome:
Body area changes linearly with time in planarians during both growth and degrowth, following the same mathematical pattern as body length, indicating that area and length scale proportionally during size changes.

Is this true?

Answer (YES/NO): NO